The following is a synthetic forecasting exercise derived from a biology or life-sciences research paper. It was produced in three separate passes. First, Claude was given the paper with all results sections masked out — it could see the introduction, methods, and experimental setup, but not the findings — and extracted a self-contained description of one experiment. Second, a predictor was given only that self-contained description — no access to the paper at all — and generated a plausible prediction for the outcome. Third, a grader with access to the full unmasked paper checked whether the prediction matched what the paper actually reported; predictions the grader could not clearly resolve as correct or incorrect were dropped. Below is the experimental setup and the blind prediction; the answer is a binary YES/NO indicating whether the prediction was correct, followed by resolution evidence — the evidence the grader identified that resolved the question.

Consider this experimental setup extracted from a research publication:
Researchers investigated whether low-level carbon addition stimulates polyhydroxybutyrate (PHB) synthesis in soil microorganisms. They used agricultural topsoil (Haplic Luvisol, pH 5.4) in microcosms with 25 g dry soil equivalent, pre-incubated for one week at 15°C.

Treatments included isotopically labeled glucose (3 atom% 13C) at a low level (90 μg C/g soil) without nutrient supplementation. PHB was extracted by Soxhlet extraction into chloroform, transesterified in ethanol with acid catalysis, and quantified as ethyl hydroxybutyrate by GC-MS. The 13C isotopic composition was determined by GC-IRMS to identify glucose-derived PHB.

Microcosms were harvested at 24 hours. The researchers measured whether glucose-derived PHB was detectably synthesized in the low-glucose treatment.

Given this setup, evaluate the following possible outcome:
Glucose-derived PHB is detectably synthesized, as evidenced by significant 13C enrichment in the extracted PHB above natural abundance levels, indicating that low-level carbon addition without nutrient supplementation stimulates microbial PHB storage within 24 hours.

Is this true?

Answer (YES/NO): YES